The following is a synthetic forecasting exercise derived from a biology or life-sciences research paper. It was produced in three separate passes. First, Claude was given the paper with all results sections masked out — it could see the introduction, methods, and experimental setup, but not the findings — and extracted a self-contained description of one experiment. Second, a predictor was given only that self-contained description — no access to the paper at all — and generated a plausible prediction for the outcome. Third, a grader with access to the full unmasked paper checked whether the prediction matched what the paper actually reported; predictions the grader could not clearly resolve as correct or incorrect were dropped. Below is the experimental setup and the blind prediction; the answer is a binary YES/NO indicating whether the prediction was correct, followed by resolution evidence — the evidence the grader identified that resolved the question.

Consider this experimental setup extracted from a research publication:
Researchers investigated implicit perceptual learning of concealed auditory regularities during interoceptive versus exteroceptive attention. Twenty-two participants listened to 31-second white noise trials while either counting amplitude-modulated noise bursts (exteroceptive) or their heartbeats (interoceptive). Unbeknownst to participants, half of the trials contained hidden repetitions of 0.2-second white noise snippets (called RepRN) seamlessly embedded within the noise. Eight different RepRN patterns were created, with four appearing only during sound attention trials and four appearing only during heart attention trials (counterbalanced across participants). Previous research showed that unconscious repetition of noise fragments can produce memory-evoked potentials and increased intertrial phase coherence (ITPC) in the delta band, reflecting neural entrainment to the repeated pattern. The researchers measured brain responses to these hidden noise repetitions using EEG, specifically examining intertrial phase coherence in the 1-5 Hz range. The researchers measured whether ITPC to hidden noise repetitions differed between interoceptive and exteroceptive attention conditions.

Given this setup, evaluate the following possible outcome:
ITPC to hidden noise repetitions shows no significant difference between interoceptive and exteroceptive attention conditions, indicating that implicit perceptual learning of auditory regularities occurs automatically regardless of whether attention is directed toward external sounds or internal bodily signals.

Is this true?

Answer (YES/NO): NO